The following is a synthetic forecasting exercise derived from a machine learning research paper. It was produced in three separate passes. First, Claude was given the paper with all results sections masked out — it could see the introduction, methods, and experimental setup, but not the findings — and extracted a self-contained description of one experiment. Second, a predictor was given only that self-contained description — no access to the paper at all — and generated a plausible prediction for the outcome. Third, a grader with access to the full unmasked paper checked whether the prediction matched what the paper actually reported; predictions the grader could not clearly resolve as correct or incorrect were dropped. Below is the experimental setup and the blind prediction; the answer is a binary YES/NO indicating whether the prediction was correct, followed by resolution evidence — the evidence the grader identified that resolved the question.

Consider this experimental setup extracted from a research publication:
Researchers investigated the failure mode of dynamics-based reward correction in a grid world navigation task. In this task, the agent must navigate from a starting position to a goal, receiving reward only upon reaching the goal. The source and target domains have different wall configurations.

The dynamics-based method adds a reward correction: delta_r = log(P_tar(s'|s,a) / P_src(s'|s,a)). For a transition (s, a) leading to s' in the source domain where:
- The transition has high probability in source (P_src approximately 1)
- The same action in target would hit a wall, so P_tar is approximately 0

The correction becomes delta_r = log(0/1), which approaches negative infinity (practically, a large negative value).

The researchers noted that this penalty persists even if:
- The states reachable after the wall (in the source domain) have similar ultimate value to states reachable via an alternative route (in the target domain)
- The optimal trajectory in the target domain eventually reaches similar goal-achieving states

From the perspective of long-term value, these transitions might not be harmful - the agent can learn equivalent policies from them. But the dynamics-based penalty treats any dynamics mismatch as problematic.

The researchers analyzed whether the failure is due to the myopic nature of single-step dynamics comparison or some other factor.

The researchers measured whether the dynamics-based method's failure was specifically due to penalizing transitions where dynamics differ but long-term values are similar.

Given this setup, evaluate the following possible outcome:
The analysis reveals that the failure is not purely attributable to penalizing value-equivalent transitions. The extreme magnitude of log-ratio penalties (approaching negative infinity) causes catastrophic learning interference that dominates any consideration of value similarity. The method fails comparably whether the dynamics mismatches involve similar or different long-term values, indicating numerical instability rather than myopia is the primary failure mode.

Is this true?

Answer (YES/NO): NO